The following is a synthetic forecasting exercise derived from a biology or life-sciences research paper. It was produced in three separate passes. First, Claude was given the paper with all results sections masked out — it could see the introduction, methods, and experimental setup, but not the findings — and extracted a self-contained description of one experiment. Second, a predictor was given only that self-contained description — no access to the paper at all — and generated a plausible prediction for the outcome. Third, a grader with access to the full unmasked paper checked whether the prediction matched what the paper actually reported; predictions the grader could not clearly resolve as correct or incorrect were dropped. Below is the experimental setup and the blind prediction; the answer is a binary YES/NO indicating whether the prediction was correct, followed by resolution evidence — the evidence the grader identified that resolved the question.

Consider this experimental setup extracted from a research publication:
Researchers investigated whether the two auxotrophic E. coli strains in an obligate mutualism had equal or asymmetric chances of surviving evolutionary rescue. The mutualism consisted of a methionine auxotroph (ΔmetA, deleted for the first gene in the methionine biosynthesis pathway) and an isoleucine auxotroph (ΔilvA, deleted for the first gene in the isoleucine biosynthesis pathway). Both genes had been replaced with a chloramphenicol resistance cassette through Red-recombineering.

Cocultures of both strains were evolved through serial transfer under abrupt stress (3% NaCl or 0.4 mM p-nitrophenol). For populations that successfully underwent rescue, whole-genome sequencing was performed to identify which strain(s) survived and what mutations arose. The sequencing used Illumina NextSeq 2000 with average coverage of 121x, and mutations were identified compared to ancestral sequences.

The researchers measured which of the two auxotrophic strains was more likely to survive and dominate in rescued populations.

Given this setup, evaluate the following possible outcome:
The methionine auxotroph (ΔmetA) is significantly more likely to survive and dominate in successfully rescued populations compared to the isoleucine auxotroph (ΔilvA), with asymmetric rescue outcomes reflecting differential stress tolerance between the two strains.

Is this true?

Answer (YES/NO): NO